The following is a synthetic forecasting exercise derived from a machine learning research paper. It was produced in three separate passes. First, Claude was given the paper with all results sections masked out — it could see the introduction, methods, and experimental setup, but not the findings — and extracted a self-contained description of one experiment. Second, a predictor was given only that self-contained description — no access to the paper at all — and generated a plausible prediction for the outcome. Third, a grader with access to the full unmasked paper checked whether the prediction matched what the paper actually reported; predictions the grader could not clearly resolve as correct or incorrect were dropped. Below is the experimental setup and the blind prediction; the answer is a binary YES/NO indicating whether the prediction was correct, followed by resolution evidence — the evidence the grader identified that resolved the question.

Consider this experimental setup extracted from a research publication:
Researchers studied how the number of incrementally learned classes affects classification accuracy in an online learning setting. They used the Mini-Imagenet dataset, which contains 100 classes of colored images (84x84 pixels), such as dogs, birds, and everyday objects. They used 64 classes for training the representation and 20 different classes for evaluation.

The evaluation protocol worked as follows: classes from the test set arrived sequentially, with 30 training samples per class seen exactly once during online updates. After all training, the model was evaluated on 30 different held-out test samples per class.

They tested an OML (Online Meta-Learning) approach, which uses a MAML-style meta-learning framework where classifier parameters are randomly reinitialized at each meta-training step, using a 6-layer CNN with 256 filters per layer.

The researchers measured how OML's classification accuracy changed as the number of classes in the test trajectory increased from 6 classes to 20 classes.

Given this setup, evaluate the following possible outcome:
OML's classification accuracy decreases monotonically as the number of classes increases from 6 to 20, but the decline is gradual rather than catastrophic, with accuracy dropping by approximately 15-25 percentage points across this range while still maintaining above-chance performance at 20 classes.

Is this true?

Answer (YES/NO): NO